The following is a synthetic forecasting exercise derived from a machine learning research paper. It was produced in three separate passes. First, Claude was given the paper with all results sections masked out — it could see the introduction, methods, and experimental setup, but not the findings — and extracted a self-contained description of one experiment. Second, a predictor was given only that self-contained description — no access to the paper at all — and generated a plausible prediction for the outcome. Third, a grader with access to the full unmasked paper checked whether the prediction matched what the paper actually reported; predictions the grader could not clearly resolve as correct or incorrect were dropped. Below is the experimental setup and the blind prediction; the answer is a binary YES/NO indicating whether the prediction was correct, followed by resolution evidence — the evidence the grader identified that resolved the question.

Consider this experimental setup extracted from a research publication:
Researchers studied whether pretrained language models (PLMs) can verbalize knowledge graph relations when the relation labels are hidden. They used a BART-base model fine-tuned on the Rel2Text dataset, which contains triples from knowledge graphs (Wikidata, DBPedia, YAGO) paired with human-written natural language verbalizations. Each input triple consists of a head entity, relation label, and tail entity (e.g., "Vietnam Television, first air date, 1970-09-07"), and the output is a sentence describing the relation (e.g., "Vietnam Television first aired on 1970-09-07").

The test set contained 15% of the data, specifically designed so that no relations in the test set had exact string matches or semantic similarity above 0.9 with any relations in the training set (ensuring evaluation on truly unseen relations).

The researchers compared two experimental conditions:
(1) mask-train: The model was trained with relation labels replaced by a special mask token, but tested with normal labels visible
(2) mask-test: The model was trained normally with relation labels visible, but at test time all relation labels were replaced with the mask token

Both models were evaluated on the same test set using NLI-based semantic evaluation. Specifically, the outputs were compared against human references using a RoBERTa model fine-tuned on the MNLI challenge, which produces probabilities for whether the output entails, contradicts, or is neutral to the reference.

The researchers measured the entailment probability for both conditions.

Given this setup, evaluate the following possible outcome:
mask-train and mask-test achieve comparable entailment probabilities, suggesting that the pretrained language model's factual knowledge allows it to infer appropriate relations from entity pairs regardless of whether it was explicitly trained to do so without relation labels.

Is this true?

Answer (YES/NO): NO